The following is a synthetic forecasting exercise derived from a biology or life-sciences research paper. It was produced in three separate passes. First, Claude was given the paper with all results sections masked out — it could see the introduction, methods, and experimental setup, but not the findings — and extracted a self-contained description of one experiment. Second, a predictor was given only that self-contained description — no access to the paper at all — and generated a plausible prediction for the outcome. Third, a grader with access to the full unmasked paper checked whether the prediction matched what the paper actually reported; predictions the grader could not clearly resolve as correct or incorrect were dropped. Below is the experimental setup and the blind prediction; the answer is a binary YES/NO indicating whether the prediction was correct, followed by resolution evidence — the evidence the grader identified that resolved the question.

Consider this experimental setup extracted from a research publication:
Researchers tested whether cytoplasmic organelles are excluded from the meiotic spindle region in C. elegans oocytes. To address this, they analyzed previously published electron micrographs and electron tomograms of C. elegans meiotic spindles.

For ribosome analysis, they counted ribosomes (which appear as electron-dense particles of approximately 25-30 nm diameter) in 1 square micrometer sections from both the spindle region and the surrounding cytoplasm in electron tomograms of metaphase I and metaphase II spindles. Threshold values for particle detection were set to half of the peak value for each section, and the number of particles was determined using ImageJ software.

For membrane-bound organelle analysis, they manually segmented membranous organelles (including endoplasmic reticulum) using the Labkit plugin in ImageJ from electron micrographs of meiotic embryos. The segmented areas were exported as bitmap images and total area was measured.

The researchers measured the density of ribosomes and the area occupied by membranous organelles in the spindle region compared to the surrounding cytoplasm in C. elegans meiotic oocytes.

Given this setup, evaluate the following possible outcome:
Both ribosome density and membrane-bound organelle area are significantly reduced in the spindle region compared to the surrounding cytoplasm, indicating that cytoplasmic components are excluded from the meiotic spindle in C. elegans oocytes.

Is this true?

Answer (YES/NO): NO